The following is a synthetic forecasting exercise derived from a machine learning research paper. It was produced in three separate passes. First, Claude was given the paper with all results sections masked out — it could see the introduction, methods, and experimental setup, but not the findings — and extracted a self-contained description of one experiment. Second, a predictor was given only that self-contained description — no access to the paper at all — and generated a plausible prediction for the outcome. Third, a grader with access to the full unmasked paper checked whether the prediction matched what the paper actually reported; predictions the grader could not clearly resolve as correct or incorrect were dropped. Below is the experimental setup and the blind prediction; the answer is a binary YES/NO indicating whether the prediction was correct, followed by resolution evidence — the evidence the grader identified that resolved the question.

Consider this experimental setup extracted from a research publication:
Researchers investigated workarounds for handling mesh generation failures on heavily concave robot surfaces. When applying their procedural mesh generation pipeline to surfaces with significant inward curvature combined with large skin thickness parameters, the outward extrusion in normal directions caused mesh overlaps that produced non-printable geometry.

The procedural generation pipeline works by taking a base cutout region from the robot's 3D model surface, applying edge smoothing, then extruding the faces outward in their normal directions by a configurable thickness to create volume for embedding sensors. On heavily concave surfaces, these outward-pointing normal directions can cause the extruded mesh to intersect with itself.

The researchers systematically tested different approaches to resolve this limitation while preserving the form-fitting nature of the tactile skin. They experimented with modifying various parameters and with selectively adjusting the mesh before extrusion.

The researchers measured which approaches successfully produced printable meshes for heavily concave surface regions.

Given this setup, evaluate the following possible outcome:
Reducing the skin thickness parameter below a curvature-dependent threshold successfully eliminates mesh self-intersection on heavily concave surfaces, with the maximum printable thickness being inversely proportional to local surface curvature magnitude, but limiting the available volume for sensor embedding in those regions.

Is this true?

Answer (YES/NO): NO